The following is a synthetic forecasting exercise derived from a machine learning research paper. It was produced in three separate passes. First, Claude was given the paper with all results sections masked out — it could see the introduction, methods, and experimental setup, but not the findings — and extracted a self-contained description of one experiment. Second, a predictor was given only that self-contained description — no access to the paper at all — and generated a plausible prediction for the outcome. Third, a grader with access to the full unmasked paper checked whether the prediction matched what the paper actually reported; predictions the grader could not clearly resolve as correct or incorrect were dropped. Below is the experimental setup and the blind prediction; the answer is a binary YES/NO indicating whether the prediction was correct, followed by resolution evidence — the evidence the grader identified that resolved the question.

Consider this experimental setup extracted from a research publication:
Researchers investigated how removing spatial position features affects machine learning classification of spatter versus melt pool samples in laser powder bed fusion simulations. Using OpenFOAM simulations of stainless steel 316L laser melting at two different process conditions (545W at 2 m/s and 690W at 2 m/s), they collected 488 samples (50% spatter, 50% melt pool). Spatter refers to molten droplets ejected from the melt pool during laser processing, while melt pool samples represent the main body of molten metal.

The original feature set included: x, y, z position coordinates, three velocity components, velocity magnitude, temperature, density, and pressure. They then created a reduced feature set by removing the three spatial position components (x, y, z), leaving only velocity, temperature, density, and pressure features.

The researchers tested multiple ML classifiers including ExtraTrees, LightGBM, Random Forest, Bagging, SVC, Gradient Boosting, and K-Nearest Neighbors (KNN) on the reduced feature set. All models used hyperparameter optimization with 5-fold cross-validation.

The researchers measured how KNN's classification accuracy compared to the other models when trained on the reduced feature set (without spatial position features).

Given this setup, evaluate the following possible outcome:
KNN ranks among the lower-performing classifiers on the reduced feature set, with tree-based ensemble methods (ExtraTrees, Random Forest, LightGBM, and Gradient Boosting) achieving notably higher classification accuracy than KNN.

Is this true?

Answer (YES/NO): YES